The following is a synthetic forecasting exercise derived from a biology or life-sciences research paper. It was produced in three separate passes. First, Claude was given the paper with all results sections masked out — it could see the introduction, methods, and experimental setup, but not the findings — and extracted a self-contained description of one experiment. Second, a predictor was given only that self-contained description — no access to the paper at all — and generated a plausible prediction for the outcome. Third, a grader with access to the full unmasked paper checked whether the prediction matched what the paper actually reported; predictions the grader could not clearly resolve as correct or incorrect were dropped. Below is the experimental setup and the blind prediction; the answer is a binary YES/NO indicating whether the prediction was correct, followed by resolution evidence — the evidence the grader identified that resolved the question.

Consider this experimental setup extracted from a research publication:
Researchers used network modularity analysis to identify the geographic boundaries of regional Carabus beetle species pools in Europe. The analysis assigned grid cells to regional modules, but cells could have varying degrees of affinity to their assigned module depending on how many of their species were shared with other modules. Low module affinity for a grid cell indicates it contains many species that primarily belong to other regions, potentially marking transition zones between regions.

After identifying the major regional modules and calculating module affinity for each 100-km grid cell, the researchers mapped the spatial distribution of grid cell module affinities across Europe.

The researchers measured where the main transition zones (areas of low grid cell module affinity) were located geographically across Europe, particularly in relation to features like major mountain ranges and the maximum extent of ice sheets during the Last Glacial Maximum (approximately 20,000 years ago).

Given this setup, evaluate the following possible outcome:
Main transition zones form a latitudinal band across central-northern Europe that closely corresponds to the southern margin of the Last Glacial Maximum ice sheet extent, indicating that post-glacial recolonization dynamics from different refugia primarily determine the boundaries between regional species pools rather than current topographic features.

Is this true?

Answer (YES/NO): NO